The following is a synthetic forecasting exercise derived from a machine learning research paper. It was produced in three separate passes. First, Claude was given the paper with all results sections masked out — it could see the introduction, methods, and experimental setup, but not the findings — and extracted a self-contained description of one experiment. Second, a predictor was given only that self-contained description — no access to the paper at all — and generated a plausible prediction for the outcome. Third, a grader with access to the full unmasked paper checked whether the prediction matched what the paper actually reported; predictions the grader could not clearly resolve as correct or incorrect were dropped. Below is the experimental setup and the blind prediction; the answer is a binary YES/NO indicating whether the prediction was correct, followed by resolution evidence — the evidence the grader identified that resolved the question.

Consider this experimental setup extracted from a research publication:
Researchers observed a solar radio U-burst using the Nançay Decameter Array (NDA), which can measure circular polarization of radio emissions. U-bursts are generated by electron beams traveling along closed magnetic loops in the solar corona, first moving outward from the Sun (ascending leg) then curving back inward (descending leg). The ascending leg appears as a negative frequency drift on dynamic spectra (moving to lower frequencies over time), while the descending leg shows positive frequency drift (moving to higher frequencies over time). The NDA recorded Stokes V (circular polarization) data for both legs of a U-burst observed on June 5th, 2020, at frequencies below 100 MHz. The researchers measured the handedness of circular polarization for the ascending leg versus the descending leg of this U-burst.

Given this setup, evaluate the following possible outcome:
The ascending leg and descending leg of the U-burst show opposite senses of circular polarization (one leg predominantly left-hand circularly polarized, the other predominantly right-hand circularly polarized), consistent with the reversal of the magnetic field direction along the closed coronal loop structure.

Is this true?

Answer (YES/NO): YES